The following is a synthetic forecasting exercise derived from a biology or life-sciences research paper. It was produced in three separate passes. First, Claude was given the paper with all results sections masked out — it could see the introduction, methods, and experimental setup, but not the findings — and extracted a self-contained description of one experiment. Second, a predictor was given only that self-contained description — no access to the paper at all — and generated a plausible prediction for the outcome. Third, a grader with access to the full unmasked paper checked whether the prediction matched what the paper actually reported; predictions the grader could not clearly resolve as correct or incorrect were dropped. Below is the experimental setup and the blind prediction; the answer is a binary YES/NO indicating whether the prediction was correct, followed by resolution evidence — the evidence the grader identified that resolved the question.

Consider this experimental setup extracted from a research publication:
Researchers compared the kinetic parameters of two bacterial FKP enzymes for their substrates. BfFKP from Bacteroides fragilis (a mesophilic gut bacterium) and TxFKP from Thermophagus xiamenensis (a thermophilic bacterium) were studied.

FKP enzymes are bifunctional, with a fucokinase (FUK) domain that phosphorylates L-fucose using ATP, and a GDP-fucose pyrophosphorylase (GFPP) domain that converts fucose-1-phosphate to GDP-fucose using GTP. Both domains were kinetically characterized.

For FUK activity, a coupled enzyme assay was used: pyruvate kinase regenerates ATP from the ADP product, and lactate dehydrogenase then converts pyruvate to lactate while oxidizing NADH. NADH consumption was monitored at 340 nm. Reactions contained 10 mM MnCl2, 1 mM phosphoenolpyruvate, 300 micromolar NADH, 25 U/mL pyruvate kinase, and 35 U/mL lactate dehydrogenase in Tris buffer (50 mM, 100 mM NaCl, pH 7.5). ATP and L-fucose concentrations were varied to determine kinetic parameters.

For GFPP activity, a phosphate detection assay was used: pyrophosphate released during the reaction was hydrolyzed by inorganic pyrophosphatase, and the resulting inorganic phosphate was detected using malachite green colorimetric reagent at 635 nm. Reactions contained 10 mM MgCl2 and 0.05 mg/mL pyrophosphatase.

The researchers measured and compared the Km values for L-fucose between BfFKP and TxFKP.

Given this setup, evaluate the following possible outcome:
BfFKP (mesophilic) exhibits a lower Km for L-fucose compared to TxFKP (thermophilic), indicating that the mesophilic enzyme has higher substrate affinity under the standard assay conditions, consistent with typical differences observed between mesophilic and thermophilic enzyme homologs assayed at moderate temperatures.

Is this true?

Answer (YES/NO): NO